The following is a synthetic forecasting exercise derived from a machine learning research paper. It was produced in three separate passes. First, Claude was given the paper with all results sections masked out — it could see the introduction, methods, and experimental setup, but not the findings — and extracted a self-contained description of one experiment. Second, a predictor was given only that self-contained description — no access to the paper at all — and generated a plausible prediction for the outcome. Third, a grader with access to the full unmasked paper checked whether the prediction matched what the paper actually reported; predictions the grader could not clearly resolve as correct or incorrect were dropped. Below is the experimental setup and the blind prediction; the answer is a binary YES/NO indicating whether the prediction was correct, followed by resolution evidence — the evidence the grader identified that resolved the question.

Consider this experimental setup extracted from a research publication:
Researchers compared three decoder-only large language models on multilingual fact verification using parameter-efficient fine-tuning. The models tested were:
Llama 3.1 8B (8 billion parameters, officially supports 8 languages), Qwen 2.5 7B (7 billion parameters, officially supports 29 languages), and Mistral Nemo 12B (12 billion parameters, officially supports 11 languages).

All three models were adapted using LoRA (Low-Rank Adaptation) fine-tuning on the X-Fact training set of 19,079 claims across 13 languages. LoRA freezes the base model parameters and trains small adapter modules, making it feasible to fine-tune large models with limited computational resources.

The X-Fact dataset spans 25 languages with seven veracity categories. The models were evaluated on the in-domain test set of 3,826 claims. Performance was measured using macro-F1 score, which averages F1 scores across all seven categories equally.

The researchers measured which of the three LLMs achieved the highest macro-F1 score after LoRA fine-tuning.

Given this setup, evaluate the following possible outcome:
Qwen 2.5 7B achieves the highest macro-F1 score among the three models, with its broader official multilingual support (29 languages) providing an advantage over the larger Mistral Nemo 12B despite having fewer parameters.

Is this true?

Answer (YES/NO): YES